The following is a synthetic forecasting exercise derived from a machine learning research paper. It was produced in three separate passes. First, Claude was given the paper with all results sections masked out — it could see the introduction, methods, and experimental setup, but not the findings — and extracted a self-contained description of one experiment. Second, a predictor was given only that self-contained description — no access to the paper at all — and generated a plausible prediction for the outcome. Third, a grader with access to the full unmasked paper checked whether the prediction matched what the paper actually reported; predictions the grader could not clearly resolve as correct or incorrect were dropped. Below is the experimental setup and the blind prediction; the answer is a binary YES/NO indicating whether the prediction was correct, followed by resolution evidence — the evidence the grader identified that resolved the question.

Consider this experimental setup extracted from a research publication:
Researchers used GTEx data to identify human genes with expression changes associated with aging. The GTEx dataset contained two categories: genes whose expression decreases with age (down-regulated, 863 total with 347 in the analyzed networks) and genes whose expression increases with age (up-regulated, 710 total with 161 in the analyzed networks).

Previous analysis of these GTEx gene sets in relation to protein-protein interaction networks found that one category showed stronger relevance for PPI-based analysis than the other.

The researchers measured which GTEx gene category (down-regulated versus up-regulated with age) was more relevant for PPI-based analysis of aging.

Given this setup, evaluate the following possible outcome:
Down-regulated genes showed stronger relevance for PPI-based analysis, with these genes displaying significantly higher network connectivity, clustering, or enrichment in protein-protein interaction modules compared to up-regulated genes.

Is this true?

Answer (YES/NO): NO